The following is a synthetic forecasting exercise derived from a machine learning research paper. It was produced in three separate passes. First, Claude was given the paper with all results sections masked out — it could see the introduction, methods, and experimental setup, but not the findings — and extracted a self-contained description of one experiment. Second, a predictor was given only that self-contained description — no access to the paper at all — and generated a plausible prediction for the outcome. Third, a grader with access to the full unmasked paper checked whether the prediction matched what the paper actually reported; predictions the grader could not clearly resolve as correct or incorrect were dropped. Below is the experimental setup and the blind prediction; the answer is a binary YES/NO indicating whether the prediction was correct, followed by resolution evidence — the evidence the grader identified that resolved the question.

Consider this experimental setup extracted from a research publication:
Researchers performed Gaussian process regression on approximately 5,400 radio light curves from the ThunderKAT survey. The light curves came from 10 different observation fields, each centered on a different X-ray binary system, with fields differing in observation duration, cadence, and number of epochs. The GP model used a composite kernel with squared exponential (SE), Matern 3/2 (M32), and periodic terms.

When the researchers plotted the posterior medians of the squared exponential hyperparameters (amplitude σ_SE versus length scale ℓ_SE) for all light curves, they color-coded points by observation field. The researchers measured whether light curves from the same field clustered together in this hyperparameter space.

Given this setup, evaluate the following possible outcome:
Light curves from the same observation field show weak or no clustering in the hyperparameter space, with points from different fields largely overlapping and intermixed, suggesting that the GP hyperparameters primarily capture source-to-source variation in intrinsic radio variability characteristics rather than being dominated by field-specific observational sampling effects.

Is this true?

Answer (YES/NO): NO